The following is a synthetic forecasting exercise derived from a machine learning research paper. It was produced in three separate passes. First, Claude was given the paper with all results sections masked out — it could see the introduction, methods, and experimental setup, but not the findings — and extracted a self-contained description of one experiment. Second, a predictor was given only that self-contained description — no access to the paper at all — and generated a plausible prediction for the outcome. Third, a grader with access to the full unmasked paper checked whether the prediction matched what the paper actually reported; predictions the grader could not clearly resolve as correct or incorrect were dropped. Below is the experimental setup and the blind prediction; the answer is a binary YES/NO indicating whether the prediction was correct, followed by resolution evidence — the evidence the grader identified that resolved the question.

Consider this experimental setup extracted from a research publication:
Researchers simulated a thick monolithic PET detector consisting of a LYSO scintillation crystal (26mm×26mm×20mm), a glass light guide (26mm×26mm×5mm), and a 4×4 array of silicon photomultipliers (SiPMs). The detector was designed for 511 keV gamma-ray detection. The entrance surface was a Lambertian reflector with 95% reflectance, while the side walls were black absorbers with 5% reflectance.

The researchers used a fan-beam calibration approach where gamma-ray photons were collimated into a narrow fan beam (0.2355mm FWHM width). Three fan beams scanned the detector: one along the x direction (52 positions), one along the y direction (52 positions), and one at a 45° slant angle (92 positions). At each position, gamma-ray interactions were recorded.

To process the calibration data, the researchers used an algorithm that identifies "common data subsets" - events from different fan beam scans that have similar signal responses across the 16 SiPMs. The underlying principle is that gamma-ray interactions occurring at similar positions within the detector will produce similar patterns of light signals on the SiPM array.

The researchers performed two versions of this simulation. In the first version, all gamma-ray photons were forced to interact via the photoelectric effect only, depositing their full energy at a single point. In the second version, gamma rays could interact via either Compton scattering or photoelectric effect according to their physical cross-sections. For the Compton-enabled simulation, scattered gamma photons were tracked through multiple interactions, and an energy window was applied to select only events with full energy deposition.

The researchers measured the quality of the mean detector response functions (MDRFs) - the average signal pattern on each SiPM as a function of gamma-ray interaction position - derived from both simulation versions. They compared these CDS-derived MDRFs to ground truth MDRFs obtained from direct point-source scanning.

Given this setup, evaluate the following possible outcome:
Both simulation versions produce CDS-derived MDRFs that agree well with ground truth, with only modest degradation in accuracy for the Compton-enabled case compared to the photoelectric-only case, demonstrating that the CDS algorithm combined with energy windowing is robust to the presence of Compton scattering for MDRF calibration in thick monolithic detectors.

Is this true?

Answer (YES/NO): NO